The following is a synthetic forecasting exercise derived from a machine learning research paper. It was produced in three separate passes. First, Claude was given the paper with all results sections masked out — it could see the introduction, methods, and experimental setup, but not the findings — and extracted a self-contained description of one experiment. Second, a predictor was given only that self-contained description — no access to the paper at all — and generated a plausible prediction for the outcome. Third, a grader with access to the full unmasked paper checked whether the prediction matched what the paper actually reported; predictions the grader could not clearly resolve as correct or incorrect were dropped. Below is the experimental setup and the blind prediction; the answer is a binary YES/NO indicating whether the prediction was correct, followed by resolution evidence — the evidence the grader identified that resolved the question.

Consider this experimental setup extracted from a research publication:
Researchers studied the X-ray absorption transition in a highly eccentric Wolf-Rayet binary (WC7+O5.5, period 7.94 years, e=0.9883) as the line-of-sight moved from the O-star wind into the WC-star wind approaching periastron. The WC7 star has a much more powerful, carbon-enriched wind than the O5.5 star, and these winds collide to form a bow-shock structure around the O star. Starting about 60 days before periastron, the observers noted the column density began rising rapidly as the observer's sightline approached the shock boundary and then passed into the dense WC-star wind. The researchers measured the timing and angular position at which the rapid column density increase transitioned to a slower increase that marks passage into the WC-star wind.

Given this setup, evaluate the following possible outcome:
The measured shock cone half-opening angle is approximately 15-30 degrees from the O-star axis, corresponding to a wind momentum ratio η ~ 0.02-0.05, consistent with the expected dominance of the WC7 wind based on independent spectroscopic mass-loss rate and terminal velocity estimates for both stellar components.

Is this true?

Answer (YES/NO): NO